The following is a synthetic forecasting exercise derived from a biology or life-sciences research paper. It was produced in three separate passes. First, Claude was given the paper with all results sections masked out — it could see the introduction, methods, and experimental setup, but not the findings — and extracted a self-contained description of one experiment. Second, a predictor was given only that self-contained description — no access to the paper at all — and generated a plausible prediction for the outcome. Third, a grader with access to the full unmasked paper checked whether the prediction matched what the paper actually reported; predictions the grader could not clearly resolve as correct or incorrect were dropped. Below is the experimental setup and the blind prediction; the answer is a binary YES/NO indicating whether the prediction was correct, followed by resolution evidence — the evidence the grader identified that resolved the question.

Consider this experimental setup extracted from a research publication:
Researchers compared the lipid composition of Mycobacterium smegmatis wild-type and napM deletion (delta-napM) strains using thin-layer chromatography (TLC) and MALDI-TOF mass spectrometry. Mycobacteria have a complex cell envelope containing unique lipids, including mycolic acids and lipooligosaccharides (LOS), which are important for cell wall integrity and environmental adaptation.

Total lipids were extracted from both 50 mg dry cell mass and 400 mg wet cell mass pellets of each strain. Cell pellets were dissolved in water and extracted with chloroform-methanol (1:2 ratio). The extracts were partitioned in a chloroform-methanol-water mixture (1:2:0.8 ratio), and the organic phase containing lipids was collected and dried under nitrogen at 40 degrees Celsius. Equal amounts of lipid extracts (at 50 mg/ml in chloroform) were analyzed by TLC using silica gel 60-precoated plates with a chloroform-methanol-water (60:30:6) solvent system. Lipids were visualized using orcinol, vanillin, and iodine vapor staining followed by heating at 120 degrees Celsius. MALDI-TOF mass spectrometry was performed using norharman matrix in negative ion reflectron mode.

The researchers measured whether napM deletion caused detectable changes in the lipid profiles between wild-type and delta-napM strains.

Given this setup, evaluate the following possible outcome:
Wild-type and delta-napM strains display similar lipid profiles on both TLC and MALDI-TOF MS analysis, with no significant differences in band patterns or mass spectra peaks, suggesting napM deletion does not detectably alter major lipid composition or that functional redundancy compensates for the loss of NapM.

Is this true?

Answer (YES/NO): NO